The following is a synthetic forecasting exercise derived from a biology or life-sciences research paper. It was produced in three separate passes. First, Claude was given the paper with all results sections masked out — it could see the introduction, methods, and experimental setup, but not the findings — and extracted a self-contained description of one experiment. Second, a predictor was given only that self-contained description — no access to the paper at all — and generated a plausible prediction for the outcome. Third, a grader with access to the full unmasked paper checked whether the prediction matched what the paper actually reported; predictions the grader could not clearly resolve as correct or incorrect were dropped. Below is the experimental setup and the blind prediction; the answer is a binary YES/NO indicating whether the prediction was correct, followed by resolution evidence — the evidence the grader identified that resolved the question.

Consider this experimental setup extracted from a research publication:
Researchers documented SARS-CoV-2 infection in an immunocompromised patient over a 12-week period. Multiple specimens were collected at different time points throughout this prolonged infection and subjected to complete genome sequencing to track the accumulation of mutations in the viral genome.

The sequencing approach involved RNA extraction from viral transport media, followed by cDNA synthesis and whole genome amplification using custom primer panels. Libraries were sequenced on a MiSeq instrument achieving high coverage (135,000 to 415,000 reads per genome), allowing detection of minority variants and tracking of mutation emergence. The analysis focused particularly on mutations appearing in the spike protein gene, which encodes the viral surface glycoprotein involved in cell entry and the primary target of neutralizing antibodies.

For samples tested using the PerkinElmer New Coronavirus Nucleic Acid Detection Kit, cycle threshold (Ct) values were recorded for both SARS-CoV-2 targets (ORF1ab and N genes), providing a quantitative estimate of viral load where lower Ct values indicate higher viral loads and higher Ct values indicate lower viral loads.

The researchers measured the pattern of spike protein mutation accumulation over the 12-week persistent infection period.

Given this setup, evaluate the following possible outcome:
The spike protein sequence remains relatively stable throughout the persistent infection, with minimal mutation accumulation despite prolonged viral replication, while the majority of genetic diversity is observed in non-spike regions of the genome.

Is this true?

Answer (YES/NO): NO